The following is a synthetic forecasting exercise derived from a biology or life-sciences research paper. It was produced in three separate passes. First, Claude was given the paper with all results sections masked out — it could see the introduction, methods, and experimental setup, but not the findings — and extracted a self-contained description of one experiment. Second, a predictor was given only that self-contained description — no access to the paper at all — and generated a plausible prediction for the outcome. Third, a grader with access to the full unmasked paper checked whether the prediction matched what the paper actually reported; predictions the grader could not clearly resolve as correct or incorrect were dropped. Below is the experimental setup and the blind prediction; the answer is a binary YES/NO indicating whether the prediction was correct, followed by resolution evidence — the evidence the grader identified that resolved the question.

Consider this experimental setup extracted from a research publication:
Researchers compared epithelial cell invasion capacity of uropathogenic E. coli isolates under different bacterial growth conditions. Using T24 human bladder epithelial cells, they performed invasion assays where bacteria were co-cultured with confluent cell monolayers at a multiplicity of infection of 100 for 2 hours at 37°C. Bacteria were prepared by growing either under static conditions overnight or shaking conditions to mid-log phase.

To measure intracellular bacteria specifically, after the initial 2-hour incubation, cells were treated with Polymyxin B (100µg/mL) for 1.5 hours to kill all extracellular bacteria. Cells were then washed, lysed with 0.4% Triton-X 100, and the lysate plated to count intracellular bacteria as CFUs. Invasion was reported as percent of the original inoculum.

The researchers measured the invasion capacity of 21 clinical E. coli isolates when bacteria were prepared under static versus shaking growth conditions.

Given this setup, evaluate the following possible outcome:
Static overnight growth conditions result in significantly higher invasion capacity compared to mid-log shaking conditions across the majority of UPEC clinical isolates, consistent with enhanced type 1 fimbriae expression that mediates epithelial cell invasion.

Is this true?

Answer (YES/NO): NO